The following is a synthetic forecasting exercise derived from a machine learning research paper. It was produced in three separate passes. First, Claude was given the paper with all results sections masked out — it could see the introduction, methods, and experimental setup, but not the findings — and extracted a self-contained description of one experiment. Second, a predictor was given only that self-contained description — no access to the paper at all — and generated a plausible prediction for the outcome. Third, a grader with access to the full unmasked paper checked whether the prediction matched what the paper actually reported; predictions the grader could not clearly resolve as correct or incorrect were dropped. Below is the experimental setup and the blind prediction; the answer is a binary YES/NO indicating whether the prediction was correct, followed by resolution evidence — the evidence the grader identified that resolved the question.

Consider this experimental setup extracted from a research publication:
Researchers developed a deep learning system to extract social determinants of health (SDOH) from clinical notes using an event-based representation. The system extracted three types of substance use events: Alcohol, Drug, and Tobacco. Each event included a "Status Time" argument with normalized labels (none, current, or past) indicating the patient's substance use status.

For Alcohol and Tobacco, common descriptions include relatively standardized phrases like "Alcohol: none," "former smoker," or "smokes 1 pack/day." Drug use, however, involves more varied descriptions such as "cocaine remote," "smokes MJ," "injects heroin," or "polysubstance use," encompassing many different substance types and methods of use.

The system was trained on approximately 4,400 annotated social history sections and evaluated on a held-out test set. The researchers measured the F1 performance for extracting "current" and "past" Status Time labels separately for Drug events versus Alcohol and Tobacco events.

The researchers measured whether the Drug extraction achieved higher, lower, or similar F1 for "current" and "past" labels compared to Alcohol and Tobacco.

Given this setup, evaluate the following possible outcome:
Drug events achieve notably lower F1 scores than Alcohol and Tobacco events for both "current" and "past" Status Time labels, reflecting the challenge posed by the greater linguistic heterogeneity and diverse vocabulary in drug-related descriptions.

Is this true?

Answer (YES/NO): YES